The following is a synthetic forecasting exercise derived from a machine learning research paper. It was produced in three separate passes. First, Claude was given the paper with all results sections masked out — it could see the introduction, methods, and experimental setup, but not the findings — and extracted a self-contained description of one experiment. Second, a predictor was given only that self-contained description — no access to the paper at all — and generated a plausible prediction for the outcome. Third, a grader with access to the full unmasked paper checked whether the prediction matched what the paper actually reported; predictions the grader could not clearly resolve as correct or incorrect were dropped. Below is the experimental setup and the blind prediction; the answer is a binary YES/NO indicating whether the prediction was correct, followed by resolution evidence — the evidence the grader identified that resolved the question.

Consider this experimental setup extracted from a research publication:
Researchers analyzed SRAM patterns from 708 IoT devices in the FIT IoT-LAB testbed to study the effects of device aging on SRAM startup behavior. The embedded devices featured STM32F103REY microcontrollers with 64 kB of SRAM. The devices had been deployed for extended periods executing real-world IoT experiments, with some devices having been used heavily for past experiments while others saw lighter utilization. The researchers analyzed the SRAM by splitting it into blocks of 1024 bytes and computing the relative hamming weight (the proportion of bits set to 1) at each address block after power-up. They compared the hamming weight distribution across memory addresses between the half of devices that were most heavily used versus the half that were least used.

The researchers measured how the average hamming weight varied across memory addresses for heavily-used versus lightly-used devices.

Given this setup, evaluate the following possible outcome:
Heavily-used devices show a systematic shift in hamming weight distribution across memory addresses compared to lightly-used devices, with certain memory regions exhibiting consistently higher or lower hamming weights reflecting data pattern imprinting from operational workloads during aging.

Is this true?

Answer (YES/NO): YES